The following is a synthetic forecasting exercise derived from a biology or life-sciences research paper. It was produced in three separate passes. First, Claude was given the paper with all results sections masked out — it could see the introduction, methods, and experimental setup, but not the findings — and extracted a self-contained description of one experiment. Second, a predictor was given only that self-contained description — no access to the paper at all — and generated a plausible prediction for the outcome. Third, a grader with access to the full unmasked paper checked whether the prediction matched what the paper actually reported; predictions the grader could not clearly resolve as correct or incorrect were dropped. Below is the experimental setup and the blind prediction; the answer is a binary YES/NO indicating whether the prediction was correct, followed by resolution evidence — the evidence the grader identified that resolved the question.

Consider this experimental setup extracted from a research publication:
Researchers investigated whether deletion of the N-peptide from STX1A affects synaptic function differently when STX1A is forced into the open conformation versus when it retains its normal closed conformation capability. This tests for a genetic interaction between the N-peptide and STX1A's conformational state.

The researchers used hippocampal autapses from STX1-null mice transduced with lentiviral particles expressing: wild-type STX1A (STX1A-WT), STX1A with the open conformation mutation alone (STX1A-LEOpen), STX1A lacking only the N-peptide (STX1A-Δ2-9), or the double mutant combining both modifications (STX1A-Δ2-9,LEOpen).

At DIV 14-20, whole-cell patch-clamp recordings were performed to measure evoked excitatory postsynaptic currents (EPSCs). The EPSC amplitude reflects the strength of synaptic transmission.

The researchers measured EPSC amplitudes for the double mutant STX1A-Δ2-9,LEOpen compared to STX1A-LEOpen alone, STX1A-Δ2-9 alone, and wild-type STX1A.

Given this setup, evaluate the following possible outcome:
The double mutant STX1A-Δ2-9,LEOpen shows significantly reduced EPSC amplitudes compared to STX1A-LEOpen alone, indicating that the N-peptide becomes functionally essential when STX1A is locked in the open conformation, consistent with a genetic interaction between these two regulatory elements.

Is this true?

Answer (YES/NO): YES